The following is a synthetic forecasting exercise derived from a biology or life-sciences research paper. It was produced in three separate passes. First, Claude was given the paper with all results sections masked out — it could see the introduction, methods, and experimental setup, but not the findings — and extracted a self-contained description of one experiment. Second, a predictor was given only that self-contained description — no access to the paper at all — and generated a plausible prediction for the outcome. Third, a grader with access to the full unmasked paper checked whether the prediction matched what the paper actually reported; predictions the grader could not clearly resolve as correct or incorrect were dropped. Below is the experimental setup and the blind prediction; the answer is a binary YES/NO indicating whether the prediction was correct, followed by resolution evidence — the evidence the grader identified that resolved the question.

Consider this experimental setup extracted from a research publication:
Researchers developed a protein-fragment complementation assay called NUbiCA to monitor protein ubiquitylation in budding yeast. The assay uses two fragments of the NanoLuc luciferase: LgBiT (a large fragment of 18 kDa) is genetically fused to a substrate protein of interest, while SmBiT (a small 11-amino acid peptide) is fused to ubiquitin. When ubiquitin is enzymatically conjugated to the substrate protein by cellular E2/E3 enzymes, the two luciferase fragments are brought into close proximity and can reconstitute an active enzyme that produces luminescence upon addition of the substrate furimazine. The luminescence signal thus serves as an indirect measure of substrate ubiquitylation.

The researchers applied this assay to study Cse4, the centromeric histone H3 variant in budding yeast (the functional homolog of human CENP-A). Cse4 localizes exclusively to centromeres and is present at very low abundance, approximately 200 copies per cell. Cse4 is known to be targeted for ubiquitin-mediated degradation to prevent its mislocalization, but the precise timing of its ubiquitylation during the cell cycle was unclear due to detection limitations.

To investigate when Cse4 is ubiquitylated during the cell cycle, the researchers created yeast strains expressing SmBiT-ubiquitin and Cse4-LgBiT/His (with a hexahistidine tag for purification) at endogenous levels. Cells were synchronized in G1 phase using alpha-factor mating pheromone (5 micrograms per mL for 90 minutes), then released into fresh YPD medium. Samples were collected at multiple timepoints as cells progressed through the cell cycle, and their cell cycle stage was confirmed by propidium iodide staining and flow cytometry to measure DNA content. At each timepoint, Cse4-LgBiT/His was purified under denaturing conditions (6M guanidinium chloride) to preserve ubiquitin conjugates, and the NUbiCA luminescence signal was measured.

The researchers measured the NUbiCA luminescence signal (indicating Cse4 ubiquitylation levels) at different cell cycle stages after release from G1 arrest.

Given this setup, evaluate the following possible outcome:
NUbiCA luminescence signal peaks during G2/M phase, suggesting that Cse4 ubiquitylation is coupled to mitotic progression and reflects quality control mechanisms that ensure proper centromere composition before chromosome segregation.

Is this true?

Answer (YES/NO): NO